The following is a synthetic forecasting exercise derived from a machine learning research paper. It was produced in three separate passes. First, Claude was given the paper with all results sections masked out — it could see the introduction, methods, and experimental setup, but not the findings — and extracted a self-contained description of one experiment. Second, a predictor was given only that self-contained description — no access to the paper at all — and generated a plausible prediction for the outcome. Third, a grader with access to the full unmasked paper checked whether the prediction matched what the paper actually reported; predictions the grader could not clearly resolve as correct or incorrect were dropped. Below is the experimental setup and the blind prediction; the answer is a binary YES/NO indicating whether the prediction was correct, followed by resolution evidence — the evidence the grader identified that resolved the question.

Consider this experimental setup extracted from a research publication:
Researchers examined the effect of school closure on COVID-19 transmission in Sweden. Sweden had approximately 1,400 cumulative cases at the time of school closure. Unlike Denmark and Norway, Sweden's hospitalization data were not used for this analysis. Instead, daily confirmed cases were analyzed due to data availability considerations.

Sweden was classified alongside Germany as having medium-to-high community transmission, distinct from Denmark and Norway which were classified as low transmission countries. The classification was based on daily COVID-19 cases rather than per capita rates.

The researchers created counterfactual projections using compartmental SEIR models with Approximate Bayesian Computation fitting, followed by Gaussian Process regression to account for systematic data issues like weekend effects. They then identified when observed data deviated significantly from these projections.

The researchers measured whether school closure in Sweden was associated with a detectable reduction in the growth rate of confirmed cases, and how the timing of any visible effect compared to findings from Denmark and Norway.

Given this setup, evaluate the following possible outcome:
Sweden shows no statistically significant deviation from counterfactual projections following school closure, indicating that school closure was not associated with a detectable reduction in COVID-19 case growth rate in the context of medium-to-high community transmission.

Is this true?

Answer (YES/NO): YES